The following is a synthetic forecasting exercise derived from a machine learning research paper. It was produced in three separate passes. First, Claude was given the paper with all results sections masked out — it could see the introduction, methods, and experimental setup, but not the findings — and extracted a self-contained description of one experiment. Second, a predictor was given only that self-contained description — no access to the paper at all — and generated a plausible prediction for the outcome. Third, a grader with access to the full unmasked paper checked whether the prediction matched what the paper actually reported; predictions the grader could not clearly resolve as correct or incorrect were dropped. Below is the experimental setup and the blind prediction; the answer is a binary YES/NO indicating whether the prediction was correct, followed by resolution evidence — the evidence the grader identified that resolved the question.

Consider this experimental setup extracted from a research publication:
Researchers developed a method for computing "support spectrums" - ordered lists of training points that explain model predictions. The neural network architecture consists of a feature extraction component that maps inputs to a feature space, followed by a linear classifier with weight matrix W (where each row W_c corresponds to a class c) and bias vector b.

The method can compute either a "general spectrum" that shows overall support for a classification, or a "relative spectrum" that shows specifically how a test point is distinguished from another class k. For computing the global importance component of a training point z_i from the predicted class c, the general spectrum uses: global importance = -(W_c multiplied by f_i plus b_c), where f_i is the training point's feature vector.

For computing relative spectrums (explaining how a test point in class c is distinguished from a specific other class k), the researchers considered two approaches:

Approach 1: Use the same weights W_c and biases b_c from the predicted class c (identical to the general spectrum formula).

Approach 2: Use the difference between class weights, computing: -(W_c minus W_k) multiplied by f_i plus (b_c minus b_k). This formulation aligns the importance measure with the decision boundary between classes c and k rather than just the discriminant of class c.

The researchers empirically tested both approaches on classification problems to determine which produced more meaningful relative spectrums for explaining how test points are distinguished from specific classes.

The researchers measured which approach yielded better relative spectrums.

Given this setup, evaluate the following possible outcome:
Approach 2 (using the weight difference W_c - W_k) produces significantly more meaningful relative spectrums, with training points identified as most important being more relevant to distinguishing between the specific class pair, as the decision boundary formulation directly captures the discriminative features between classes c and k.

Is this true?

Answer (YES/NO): YES